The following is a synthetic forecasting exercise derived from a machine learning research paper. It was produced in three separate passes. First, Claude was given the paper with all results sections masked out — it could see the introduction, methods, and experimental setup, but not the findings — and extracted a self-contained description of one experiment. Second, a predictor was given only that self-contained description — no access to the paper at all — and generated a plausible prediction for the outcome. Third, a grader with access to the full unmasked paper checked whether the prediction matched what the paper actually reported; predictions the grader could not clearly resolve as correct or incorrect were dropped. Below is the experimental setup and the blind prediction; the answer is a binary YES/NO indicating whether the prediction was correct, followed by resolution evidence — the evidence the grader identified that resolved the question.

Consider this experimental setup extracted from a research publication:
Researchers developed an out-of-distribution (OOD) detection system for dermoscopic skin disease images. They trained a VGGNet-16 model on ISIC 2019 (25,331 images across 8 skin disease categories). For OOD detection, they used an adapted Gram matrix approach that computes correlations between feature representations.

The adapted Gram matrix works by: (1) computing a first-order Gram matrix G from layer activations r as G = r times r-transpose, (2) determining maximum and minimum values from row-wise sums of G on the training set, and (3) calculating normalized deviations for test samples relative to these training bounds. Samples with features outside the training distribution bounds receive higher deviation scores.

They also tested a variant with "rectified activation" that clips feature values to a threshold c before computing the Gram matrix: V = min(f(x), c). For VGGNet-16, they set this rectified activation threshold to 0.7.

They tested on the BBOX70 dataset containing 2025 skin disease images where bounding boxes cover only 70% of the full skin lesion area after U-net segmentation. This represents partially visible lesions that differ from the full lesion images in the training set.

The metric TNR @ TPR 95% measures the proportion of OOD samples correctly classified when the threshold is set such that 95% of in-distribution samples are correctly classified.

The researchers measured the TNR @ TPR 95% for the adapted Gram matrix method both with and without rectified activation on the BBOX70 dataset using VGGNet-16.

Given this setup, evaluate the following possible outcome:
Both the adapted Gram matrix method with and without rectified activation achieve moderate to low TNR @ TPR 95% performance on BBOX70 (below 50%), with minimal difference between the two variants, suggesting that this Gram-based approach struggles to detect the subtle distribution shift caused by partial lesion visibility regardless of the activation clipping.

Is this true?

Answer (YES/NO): NO